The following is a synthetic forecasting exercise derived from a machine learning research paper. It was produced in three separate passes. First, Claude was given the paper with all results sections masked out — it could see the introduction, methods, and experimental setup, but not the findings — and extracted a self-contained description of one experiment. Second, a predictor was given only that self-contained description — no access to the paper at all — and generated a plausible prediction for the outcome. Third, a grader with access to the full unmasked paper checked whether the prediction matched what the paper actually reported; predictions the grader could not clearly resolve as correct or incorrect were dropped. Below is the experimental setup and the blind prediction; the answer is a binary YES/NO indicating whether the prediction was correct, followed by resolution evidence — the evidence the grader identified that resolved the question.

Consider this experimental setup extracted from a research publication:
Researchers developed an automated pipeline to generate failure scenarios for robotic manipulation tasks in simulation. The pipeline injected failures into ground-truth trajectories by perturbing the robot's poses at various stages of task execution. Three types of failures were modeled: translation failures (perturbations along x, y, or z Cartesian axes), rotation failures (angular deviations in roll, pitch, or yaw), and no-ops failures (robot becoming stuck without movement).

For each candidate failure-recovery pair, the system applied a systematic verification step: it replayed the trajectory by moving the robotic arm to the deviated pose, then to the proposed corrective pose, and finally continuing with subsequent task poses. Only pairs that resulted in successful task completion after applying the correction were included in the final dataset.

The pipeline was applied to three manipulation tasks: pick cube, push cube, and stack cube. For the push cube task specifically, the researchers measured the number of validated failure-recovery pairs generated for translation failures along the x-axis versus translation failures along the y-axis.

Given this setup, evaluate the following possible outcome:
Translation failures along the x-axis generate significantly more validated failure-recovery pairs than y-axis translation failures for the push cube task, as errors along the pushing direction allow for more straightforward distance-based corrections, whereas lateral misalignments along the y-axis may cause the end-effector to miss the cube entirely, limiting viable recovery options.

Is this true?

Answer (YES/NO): NO